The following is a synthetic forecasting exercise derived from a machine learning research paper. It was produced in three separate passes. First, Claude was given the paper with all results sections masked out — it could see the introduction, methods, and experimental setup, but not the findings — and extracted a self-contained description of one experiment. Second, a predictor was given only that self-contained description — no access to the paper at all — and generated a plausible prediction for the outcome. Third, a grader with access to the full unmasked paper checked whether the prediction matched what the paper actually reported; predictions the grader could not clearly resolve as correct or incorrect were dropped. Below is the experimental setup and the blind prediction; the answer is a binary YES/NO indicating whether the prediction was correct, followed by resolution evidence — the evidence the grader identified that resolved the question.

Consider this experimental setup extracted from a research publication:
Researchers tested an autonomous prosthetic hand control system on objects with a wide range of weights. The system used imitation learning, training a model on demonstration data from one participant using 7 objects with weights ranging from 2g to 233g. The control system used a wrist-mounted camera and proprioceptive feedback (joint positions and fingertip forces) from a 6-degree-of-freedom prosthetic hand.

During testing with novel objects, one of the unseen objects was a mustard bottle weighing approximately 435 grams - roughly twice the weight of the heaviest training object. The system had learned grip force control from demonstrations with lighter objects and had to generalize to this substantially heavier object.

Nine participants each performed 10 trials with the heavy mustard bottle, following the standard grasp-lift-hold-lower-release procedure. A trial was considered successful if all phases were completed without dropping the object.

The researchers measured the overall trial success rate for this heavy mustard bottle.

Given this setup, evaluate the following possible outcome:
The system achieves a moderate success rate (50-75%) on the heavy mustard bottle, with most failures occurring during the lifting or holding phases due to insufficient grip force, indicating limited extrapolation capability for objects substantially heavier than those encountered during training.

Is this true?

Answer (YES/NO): NO